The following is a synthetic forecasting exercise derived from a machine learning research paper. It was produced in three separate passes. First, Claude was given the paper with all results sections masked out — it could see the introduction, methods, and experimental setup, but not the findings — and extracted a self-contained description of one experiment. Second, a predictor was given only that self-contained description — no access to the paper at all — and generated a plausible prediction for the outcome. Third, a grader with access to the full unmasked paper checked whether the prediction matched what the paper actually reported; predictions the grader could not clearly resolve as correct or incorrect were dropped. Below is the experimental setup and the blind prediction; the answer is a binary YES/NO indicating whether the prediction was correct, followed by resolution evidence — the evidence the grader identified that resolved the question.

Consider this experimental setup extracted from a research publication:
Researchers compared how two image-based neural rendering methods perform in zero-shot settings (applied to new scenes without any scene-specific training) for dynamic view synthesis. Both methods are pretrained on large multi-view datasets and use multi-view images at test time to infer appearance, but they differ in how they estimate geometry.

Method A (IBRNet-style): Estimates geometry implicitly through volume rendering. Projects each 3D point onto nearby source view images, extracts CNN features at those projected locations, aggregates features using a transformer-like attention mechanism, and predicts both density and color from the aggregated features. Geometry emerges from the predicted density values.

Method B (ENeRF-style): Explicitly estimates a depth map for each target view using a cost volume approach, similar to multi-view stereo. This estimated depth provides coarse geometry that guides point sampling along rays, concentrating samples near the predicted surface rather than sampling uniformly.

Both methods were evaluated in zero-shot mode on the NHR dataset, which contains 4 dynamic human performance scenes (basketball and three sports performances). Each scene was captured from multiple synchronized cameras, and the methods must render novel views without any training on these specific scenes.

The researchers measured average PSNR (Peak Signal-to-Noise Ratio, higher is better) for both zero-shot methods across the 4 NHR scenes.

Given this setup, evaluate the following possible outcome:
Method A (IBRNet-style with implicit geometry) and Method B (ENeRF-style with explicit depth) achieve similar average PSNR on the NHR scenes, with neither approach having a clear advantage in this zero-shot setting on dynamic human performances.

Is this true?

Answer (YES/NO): NO